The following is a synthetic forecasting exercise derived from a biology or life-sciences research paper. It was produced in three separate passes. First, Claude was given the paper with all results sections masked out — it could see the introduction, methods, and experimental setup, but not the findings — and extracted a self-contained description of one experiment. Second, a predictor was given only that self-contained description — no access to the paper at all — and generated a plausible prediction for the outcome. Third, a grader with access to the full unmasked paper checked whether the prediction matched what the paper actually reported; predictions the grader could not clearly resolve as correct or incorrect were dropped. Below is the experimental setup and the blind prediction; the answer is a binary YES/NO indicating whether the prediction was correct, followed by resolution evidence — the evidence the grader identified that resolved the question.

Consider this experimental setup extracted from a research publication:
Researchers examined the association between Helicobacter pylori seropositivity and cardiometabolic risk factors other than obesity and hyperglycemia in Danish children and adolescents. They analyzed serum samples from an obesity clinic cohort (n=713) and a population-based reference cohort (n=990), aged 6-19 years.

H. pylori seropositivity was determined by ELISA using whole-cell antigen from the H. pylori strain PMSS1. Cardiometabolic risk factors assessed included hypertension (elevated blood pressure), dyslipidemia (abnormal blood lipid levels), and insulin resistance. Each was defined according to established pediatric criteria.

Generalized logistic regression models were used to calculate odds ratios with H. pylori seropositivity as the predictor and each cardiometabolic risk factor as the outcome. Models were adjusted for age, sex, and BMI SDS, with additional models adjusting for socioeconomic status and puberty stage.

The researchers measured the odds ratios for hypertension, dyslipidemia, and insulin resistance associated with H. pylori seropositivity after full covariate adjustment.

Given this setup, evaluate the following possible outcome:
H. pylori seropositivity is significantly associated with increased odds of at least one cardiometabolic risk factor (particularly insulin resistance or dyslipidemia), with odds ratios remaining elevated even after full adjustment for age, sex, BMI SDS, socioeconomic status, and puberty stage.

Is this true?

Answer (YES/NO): NO